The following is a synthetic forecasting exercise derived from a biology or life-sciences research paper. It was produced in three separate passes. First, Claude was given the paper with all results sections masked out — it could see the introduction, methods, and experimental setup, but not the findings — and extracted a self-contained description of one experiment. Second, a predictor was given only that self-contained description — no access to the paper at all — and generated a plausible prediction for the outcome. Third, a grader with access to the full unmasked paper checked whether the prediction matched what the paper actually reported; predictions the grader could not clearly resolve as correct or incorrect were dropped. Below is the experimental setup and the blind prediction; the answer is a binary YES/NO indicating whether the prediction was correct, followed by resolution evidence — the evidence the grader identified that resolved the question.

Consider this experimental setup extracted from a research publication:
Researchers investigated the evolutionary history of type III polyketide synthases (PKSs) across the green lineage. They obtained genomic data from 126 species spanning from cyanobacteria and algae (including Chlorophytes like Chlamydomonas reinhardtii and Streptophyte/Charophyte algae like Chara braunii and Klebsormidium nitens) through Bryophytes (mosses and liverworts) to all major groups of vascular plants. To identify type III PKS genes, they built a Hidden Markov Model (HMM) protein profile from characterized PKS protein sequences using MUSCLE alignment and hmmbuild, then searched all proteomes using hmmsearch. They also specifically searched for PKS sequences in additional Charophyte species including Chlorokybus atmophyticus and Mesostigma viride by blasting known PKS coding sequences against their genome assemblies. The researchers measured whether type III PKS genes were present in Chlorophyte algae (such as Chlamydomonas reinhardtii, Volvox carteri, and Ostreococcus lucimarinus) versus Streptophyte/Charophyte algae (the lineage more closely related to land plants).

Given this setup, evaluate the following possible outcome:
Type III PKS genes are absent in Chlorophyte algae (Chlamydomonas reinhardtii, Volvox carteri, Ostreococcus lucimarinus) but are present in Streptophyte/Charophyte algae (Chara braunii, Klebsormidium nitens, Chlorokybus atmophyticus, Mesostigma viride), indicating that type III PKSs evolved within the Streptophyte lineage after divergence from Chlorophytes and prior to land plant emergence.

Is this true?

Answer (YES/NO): NO